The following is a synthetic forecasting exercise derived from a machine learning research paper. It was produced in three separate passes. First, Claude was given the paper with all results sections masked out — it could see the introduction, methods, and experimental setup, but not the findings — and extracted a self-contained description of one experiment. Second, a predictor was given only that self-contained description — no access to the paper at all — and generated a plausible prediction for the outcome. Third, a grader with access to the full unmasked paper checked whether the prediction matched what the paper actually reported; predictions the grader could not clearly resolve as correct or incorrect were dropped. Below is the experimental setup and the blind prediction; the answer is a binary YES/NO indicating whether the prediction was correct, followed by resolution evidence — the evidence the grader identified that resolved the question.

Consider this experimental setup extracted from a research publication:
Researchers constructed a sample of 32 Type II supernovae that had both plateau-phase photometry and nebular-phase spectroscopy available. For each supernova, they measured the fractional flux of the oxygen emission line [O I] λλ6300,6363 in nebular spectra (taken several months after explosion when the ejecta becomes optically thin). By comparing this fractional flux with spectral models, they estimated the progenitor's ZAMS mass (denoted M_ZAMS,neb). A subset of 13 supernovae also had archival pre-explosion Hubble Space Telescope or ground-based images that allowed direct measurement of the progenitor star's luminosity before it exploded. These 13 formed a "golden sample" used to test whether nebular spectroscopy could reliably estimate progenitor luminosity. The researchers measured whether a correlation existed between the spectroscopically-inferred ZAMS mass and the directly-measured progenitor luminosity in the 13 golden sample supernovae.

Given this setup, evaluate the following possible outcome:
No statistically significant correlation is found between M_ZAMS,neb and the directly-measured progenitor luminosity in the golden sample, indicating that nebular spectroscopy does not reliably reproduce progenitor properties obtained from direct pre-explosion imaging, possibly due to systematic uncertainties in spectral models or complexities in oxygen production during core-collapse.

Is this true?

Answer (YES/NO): NO